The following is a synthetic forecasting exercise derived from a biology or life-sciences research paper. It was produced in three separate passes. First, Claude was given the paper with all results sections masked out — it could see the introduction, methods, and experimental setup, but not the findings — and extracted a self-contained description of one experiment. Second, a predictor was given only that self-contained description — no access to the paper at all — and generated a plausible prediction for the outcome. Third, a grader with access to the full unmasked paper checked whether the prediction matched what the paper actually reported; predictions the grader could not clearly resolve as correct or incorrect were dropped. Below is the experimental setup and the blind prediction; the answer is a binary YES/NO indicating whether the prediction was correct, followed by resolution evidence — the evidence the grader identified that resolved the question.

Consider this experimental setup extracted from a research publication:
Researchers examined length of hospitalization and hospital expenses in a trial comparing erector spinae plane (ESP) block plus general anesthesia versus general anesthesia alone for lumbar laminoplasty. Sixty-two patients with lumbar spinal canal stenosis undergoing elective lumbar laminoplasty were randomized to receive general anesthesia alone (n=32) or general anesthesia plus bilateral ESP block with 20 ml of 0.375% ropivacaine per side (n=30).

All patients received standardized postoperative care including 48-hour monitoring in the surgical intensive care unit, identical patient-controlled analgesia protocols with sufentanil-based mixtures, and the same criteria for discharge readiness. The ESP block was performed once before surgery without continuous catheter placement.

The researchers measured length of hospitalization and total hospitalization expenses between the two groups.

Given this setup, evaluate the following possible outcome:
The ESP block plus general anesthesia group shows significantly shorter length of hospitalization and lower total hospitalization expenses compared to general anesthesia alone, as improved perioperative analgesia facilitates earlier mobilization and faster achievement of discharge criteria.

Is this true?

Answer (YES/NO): NO